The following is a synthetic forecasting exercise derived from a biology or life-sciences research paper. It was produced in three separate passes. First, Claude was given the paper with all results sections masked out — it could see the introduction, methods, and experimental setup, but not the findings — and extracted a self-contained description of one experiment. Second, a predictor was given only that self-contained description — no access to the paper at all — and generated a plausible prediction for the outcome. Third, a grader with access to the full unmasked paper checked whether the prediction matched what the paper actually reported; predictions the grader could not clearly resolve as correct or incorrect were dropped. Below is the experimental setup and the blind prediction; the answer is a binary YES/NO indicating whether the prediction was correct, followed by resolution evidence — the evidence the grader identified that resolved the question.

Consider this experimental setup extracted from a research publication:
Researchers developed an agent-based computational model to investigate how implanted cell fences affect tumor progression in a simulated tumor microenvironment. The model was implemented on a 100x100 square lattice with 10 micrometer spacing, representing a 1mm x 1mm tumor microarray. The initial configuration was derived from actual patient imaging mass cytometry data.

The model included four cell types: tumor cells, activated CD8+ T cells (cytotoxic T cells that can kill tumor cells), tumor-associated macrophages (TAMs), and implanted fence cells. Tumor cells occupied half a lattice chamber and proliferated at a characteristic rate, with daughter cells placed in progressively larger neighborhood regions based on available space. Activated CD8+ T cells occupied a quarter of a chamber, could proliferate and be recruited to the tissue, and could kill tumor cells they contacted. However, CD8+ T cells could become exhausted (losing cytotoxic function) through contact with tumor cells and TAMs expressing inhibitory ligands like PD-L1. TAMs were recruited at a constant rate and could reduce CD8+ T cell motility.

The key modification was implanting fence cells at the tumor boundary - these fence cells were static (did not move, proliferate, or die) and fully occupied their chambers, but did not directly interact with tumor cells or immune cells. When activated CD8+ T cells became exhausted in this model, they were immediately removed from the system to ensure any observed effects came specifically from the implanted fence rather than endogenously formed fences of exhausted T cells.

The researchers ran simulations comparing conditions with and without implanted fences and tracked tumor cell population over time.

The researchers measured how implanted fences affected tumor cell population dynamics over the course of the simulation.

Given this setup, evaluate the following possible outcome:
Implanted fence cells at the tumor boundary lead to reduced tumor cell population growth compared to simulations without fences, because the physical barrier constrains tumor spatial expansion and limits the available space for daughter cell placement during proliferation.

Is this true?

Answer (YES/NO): NO